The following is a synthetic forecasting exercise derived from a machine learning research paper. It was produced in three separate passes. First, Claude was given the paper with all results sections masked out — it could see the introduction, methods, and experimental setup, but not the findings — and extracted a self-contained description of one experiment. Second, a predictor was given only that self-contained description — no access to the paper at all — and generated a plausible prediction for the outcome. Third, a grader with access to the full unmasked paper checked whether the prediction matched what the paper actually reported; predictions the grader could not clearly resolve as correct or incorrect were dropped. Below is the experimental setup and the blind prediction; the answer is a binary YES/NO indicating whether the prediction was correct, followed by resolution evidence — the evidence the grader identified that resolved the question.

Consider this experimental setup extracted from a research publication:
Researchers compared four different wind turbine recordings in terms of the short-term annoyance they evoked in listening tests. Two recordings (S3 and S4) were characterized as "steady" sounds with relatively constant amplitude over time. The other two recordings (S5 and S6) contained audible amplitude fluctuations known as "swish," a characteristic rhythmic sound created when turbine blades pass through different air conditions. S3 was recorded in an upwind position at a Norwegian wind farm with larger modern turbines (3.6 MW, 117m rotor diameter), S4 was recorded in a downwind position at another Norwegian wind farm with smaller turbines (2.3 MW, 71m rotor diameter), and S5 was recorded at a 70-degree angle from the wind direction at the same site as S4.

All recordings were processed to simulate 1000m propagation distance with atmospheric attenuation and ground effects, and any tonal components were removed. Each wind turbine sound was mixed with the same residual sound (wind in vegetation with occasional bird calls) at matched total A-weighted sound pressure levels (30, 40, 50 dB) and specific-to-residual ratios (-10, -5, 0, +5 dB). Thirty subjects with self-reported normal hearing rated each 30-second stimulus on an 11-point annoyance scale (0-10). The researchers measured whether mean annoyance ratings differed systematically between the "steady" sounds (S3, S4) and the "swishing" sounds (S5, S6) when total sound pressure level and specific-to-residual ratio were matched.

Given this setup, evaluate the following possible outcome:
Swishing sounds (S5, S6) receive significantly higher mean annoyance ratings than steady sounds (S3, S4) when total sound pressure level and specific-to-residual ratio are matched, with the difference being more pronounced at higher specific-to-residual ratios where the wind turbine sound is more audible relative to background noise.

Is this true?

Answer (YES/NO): YES